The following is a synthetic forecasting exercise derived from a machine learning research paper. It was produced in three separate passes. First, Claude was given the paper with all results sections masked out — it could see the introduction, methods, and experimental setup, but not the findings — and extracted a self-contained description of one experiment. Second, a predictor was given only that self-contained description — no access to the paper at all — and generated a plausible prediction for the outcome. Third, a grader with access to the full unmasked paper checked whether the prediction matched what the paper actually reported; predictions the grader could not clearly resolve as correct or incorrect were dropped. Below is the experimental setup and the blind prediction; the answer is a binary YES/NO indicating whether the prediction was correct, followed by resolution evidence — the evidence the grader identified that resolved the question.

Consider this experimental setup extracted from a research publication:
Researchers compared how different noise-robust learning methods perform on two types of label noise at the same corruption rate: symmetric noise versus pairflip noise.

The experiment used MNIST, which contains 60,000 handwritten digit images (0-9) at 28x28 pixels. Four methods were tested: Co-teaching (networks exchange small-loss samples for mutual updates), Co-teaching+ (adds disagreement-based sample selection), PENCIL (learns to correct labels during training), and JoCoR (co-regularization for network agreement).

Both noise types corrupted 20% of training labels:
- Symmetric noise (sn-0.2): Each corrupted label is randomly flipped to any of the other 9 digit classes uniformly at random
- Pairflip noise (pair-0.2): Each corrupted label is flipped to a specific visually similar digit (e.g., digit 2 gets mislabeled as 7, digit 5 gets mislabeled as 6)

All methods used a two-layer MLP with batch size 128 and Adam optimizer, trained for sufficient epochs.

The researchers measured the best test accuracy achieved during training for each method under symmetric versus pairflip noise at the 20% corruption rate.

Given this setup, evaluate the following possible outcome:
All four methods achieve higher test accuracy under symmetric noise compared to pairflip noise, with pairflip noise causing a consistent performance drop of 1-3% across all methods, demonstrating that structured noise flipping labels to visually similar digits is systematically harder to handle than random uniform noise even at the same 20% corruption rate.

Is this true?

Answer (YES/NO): NO